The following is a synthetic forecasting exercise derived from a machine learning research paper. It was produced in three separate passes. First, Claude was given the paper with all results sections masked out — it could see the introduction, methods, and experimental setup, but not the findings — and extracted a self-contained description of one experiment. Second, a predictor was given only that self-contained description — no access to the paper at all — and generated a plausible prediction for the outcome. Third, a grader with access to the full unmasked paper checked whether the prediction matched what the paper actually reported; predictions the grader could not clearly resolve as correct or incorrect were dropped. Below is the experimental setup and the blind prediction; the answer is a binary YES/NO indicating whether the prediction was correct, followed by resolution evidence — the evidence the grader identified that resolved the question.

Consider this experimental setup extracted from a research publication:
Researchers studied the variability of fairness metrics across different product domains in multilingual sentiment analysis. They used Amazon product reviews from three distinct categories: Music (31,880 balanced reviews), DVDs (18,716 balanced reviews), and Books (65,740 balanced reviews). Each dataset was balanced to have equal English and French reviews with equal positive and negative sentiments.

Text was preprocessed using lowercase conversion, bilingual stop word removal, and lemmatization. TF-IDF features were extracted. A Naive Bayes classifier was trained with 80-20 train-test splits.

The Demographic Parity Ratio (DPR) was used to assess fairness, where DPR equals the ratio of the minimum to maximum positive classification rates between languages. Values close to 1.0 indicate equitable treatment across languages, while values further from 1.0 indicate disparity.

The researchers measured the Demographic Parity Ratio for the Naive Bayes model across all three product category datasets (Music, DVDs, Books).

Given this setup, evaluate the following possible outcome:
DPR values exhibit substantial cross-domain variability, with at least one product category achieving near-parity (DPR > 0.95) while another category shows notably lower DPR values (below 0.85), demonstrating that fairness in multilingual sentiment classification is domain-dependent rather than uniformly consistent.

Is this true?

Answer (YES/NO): YES